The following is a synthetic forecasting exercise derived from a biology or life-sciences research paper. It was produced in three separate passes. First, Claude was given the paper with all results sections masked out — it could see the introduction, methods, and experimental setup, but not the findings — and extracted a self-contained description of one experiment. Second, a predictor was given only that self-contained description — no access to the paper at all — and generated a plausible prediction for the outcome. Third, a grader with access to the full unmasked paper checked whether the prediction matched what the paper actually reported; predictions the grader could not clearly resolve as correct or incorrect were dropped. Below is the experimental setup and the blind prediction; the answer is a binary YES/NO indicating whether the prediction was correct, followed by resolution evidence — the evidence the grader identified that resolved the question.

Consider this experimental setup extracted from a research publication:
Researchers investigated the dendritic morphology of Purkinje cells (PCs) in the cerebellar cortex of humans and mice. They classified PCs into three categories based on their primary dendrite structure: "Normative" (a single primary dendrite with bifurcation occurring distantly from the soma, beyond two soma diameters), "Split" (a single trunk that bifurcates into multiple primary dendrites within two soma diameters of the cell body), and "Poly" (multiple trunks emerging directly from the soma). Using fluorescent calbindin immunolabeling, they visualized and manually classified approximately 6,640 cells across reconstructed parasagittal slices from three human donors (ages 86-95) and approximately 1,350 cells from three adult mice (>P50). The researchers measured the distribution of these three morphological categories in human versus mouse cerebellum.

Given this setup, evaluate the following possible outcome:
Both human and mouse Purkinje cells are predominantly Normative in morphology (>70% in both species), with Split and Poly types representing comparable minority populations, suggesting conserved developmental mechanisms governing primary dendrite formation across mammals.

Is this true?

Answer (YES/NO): NO